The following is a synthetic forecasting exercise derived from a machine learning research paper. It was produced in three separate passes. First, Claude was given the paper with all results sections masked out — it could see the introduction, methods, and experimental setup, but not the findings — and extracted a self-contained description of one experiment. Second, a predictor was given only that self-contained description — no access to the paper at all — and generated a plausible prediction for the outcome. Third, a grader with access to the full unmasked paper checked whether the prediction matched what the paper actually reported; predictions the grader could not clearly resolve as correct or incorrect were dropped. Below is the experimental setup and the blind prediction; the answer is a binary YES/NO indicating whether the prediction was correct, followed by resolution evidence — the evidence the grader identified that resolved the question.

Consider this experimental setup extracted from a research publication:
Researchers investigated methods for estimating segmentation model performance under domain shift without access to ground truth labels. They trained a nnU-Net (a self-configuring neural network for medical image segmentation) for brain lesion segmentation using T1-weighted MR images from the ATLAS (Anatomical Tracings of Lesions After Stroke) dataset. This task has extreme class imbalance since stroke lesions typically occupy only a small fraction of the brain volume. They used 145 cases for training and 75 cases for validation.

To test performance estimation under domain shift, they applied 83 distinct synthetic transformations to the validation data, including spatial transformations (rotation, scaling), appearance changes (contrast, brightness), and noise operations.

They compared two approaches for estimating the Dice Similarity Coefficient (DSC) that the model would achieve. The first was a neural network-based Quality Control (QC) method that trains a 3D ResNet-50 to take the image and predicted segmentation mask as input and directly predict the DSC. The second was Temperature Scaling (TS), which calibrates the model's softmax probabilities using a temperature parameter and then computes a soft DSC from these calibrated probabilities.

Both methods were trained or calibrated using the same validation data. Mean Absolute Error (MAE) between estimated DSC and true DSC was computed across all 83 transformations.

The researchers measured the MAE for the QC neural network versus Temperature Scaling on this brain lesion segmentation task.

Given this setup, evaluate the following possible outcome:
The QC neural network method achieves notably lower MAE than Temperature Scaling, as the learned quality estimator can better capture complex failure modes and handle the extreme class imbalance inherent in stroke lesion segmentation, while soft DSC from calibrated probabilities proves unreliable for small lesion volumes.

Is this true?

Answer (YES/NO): YES